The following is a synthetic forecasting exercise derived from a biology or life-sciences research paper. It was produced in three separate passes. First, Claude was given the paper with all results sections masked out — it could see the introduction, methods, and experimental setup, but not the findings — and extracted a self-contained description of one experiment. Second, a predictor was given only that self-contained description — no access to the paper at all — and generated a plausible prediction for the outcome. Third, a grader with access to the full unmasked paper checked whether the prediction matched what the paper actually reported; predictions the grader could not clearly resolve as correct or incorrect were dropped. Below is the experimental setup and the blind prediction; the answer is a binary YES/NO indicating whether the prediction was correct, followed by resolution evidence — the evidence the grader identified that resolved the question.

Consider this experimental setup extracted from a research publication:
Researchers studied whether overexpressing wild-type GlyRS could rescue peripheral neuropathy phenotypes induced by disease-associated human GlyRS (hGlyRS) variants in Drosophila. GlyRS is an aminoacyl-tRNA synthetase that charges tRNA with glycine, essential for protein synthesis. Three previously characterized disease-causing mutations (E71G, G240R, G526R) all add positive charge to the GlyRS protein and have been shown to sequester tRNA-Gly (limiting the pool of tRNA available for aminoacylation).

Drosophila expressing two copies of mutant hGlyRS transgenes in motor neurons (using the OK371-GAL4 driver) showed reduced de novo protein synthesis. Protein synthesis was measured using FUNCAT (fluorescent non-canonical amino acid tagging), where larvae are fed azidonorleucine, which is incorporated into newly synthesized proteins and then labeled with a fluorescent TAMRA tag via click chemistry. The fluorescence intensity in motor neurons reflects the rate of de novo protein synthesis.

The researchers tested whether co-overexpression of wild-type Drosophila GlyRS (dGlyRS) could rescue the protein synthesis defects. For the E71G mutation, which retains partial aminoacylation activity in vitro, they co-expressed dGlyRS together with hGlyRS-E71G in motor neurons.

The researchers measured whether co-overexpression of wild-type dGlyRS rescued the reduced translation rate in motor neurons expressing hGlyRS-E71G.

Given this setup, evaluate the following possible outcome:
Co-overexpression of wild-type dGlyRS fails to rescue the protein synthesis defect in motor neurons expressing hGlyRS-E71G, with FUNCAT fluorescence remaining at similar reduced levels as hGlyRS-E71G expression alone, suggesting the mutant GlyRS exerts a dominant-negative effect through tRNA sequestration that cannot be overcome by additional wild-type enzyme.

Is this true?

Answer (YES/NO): NO